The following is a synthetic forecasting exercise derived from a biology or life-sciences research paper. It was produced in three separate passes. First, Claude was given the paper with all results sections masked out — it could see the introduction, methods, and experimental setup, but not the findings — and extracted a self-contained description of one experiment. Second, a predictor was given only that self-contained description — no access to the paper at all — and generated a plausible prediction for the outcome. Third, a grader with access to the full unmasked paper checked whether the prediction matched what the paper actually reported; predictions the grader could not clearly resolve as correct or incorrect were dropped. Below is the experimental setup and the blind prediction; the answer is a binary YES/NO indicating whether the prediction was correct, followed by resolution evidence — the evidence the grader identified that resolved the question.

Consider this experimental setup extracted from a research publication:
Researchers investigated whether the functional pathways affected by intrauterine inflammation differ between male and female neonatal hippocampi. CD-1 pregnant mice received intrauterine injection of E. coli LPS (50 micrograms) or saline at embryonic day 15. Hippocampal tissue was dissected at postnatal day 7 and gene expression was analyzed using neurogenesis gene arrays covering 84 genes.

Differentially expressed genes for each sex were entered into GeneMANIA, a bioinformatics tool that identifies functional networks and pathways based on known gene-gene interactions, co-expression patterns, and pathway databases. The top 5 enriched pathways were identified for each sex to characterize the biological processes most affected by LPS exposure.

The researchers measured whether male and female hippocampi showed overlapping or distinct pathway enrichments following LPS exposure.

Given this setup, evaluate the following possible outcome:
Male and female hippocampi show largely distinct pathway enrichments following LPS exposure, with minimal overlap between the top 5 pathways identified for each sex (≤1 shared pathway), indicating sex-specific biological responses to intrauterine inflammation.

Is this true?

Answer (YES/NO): YES